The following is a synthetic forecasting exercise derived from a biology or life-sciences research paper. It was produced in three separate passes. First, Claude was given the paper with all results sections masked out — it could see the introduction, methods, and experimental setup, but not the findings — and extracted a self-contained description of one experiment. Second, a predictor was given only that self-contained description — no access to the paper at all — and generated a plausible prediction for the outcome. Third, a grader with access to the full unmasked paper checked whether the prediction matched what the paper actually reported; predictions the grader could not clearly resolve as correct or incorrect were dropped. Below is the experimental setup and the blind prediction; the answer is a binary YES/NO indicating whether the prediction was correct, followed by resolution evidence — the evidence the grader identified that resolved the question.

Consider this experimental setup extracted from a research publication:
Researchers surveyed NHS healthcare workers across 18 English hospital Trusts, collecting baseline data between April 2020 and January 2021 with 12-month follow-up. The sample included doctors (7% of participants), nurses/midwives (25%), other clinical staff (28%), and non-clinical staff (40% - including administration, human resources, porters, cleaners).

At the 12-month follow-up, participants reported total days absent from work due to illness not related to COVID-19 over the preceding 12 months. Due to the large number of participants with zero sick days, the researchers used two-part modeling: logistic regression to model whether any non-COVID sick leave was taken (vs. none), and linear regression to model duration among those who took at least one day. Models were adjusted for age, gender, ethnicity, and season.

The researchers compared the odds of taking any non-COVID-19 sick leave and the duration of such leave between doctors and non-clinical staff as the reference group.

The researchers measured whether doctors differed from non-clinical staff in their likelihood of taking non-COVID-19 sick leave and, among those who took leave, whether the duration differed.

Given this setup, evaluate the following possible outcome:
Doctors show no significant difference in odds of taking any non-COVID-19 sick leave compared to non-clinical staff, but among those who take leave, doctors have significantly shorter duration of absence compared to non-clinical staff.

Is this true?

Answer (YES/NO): NO